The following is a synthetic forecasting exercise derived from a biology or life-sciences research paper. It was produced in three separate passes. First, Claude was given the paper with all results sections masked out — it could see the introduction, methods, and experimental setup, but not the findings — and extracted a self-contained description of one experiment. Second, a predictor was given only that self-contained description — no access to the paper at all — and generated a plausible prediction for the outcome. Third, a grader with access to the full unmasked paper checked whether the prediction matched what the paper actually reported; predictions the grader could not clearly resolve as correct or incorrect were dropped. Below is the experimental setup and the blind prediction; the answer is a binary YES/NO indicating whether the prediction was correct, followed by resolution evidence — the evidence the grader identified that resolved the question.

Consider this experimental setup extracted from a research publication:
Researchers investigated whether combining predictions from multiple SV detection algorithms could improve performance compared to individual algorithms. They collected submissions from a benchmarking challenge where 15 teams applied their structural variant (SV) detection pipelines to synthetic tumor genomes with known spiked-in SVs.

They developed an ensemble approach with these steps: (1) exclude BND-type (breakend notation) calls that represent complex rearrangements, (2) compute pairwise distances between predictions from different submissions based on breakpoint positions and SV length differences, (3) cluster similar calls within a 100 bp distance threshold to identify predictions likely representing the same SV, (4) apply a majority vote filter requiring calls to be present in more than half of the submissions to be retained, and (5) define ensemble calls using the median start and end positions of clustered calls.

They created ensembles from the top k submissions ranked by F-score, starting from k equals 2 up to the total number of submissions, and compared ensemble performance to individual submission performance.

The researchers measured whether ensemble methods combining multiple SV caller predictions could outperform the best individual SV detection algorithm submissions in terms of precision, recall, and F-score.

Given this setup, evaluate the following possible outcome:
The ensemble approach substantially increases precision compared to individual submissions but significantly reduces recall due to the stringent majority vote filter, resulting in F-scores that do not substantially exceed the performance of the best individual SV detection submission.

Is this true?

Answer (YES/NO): NO